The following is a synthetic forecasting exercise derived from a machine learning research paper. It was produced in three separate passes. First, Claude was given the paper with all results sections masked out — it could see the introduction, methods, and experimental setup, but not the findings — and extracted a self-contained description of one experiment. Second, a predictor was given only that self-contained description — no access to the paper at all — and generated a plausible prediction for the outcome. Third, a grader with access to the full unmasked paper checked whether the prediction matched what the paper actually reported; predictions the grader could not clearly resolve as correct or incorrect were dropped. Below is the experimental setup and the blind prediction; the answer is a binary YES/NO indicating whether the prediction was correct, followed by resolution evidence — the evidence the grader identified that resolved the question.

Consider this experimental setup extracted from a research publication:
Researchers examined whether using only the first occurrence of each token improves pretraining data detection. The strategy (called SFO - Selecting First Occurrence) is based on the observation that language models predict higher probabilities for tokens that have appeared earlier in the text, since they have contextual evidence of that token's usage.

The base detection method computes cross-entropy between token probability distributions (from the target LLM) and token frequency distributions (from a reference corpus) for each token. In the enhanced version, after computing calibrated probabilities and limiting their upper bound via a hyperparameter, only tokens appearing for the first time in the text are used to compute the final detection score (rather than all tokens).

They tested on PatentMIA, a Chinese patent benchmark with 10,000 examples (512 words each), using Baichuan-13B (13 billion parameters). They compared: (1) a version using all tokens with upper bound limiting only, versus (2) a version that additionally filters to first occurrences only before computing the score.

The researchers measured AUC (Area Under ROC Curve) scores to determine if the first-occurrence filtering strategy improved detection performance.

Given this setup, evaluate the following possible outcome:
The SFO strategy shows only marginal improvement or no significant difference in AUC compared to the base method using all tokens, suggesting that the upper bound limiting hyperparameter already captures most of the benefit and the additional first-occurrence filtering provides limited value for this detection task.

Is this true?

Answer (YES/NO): NO